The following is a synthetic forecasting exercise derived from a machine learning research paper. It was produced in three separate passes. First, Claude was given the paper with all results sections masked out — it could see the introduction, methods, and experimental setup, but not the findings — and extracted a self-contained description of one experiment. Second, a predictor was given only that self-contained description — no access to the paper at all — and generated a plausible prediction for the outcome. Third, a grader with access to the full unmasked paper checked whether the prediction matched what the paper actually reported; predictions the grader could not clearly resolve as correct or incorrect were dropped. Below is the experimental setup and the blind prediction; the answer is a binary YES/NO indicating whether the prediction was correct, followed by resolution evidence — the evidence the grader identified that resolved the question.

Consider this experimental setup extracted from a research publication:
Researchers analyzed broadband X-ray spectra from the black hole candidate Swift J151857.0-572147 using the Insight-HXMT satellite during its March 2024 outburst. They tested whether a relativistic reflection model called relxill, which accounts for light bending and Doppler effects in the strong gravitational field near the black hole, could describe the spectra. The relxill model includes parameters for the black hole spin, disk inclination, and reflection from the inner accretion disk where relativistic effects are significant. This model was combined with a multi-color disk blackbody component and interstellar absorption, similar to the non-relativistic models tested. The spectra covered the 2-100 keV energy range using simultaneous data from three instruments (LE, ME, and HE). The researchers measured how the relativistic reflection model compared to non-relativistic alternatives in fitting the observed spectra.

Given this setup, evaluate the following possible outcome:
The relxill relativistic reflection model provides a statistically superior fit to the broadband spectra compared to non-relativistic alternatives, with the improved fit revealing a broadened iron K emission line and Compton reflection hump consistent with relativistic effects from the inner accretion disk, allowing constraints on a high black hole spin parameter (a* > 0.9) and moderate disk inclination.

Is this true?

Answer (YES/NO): NO